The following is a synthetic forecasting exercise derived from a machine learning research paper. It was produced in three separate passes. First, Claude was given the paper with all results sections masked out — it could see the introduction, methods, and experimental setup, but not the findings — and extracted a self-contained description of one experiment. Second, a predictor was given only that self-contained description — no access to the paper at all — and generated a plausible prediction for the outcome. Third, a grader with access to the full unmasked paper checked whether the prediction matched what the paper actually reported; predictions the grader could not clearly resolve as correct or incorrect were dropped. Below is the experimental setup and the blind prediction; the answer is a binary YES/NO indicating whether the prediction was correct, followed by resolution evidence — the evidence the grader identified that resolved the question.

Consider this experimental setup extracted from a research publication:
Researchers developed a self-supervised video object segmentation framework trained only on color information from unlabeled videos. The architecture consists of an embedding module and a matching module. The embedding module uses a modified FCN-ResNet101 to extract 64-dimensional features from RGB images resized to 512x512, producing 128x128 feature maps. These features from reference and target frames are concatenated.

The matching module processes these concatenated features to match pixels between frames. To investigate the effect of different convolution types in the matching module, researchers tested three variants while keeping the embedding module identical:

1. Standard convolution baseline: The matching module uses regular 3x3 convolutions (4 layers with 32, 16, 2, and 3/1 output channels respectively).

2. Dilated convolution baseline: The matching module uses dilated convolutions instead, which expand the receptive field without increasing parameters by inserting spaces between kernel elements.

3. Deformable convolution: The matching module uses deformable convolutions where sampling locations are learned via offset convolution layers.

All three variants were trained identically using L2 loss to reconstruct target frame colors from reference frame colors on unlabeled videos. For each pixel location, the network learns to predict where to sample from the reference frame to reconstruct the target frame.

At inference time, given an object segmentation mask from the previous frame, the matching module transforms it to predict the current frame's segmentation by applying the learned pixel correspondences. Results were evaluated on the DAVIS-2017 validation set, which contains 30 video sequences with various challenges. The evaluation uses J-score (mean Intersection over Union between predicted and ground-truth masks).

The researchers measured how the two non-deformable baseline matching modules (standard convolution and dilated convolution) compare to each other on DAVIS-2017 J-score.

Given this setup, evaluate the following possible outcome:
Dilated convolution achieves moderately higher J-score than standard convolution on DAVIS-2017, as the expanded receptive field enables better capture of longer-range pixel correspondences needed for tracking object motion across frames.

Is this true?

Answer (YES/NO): NO